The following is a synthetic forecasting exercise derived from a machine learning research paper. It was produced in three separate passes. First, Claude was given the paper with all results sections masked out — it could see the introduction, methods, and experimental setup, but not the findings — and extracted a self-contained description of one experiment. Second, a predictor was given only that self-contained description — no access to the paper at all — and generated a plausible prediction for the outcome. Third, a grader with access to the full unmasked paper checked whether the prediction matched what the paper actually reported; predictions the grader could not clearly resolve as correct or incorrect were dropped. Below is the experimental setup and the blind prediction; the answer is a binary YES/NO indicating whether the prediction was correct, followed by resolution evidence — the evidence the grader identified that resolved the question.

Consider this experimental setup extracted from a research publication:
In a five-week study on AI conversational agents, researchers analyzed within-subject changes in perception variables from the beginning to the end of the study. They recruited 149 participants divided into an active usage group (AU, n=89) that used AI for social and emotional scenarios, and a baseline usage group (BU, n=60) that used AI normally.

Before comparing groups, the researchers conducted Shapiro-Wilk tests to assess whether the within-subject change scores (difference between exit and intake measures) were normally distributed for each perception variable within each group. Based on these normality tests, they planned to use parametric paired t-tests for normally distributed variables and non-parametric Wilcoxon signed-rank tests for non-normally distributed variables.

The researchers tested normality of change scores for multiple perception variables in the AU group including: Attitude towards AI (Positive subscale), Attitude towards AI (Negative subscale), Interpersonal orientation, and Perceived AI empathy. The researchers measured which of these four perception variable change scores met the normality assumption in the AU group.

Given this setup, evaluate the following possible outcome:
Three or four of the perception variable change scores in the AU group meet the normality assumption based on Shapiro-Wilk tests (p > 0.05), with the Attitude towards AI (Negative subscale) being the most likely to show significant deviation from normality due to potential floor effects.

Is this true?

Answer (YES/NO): NO